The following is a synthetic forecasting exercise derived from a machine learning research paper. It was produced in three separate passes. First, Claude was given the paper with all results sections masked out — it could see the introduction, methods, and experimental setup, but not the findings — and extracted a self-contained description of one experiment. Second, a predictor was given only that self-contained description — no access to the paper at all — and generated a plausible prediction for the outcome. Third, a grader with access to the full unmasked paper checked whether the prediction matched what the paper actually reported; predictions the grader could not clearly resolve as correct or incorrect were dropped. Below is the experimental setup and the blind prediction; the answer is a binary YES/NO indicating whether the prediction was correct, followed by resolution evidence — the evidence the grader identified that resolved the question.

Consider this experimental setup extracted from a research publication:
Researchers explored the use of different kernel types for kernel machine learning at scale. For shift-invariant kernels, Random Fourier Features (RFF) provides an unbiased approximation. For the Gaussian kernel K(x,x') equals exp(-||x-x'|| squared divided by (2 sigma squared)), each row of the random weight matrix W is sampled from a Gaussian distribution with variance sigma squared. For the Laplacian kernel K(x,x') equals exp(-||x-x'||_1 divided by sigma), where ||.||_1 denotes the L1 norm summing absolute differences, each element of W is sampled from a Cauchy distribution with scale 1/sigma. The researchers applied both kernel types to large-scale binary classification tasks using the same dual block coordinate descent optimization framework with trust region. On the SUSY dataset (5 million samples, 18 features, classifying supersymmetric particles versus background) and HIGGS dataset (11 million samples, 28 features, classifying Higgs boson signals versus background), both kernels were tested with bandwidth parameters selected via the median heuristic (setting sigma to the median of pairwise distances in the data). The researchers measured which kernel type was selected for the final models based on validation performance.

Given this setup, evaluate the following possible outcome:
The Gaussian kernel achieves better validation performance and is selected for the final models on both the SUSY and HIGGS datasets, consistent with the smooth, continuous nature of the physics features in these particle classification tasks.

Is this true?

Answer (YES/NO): NO